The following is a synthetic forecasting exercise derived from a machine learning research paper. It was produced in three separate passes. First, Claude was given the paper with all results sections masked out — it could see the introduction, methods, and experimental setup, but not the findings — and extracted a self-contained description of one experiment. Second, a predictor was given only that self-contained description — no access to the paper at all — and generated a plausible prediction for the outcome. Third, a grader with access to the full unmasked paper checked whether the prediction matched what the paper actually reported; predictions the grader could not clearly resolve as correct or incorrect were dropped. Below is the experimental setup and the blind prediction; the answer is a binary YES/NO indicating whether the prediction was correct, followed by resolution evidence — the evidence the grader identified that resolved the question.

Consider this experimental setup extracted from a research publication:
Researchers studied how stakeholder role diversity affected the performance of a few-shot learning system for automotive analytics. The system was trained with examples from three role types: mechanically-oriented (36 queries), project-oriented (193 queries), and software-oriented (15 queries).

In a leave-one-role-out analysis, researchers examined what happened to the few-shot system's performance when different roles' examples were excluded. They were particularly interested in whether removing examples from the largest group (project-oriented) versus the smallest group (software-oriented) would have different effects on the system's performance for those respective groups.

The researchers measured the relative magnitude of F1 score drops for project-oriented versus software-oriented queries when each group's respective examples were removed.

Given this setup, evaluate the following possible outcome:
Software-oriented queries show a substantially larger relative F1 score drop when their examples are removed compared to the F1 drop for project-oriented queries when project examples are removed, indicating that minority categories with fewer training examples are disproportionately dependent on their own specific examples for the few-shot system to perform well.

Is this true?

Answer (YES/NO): YES